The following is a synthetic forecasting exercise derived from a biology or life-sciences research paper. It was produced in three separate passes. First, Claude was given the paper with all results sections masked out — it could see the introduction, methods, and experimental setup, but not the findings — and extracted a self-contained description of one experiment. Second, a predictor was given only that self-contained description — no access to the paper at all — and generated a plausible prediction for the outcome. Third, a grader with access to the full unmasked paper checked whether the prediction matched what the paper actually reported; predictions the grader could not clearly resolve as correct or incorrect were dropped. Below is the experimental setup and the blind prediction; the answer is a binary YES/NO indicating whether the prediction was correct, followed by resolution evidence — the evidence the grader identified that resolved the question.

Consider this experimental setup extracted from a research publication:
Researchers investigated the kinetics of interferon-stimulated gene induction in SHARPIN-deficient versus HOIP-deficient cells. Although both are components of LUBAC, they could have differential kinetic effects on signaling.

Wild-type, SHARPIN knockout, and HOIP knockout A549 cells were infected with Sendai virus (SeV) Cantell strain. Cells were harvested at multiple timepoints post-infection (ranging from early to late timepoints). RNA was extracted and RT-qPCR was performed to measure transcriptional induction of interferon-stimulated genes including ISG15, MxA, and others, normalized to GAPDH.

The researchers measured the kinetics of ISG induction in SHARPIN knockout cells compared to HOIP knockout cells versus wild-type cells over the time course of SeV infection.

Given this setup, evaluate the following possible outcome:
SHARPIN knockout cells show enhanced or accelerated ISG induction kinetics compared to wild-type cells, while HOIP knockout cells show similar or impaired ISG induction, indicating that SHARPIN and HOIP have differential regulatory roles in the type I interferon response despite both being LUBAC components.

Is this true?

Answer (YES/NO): YES